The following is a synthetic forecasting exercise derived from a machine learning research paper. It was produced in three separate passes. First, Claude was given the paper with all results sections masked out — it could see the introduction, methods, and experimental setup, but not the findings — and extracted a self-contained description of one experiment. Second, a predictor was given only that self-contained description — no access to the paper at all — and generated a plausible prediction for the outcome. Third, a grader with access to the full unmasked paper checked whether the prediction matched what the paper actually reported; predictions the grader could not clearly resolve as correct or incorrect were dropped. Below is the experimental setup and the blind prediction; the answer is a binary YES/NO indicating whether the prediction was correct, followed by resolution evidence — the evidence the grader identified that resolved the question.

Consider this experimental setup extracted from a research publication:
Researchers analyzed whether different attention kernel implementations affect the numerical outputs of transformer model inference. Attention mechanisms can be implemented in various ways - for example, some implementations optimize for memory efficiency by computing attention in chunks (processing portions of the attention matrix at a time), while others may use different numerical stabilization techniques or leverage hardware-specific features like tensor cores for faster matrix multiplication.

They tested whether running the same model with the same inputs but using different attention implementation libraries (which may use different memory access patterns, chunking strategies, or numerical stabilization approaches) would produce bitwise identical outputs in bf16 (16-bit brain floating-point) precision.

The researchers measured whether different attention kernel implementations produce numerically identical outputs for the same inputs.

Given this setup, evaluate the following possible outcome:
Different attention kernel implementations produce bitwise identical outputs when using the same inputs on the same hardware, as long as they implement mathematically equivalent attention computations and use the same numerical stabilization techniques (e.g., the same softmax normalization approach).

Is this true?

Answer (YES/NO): NO